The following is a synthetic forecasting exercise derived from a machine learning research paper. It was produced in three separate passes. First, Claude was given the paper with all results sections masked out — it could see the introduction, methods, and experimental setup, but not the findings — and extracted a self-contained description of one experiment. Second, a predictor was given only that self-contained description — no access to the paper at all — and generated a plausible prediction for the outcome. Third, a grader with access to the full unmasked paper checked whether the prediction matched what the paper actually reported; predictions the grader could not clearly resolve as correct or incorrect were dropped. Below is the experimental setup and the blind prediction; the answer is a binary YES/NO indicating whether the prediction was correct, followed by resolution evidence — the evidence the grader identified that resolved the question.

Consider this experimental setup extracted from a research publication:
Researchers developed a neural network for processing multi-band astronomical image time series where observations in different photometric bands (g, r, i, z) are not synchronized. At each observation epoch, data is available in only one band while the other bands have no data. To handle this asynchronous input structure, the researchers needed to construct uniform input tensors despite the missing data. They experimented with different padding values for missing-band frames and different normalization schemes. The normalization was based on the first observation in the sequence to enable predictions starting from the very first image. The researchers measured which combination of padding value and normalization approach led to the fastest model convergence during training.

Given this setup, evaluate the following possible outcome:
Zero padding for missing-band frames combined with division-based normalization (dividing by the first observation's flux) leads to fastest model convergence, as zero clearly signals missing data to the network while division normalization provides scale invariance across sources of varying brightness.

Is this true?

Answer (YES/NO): NO